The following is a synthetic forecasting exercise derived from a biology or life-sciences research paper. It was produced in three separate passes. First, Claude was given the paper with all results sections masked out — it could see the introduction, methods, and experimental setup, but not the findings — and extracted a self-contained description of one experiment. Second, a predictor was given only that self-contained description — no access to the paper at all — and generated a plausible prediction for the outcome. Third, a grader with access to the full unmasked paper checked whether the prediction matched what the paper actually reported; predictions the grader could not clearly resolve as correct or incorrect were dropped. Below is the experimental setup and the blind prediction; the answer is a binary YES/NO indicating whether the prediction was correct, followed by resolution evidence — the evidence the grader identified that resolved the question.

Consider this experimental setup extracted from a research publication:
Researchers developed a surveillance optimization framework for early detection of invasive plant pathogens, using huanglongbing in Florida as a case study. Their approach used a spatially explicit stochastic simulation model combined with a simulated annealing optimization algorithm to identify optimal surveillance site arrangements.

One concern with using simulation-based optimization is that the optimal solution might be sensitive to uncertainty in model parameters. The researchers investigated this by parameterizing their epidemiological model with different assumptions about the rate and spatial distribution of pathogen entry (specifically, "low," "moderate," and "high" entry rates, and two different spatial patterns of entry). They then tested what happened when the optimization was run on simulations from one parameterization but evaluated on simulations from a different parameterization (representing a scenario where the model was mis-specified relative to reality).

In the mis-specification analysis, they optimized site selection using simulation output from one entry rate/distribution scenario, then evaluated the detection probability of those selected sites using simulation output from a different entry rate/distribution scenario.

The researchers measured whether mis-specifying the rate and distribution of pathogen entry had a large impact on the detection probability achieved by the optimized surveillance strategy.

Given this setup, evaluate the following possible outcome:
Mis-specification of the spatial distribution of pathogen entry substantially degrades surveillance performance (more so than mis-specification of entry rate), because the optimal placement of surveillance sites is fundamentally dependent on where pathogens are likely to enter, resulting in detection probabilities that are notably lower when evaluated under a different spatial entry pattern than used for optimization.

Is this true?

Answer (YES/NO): NO